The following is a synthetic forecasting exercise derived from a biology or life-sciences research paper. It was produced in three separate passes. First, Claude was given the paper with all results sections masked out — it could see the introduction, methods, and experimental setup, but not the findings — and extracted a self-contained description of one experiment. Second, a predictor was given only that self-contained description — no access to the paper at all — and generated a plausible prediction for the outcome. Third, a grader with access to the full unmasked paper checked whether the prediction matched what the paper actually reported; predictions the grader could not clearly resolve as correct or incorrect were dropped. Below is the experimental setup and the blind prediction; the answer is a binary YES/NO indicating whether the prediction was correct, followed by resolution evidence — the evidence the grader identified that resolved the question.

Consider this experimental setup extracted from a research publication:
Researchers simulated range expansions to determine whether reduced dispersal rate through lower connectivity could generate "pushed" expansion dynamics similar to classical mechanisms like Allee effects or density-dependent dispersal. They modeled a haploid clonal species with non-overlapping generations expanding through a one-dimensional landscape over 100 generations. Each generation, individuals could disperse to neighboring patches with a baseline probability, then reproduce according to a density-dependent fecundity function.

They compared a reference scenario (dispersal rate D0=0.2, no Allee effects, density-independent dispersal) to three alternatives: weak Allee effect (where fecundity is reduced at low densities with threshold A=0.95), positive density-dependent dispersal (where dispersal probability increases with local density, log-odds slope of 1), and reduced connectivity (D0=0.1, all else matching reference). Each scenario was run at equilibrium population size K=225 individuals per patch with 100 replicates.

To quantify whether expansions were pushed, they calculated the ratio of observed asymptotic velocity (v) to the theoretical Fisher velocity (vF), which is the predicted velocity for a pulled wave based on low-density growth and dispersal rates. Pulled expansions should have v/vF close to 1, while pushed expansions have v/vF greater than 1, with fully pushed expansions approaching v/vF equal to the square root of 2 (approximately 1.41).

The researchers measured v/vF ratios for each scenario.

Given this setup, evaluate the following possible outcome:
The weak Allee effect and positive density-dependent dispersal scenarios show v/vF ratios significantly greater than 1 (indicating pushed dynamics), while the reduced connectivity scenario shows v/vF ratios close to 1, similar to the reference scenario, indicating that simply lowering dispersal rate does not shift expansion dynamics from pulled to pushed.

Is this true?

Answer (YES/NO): NO